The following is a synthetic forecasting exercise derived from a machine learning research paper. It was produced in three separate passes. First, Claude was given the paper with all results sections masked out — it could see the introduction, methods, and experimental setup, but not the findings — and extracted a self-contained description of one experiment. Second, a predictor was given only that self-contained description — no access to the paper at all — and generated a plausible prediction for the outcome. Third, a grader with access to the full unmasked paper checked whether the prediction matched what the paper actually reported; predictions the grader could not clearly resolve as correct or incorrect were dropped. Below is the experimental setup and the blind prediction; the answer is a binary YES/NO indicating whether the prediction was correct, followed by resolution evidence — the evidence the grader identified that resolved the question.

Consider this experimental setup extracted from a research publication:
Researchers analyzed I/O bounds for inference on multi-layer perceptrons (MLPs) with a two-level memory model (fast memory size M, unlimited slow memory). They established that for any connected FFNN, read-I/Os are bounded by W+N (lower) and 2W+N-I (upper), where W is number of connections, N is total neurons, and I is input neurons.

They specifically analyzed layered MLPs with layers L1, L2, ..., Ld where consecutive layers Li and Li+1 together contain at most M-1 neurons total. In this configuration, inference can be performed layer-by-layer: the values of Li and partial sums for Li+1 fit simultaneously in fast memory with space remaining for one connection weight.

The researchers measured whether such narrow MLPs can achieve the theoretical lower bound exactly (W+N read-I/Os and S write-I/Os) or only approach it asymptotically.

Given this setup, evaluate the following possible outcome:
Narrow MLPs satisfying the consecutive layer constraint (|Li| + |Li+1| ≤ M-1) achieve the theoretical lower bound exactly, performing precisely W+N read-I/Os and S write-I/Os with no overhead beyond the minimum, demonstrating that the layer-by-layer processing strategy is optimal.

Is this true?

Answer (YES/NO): YES